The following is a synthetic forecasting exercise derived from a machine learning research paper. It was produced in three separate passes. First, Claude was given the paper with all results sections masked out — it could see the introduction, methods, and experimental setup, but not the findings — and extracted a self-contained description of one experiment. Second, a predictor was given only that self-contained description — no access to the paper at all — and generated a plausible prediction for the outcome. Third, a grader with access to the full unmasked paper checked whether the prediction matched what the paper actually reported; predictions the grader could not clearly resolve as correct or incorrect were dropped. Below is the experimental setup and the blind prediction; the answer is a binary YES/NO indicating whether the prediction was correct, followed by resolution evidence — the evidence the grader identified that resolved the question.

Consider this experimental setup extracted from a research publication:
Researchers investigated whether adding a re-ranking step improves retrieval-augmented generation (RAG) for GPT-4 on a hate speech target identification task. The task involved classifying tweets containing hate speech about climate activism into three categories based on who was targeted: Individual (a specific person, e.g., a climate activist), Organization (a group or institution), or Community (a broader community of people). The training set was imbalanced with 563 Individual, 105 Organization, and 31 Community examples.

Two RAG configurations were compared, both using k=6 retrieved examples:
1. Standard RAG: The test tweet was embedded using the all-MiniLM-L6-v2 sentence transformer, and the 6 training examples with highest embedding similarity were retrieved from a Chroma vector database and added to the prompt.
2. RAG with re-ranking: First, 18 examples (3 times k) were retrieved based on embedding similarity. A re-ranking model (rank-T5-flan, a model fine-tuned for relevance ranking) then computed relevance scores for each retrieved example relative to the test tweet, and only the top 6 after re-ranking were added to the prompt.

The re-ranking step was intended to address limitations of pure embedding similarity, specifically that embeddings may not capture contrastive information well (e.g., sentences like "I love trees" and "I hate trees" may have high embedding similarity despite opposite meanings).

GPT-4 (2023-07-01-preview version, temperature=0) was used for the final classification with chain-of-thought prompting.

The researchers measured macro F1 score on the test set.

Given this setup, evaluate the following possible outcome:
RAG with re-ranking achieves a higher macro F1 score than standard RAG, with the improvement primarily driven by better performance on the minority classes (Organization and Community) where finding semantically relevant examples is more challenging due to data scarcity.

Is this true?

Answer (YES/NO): NO